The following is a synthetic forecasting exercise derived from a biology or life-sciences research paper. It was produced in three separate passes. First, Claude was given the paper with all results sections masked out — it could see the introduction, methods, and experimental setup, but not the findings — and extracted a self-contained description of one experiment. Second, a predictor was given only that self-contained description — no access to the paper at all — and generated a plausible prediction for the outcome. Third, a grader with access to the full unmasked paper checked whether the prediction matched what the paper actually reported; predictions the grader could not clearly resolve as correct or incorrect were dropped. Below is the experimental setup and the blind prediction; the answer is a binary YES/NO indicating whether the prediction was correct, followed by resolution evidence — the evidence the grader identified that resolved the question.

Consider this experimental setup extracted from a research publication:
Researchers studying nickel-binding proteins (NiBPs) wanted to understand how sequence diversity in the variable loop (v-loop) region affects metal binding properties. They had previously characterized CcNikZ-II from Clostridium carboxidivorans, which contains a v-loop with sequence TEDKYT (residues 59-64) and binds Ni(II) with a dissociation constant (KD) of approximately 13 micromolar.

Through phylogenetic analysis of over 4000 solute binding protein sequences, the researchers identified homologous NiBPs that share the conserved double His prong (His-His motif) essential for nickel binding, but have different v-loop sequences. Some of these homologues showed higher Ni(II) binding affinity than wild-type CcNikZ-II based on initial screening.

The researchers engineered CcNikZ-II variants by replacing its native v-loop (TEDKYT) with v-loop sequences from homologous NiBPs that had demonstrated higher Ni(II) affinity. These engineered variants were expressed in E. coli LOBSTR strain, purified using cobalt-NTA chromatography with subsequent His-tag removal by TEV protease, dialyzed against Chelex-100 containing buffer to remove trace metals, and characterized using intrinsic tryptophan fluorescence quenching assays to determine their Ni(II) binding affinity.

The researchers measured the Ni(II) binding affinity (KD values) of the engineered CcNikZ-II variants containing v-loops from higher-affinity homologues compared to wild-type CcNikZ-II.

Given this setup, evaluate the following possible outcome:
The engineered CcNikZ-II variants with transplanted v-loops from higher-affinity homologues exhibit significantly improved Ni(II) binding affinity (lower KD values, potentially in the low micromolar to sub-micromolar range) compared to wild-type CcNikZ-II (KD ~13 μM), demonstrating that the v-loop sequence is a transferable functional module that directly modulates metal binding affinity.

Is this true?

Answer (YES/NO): YES